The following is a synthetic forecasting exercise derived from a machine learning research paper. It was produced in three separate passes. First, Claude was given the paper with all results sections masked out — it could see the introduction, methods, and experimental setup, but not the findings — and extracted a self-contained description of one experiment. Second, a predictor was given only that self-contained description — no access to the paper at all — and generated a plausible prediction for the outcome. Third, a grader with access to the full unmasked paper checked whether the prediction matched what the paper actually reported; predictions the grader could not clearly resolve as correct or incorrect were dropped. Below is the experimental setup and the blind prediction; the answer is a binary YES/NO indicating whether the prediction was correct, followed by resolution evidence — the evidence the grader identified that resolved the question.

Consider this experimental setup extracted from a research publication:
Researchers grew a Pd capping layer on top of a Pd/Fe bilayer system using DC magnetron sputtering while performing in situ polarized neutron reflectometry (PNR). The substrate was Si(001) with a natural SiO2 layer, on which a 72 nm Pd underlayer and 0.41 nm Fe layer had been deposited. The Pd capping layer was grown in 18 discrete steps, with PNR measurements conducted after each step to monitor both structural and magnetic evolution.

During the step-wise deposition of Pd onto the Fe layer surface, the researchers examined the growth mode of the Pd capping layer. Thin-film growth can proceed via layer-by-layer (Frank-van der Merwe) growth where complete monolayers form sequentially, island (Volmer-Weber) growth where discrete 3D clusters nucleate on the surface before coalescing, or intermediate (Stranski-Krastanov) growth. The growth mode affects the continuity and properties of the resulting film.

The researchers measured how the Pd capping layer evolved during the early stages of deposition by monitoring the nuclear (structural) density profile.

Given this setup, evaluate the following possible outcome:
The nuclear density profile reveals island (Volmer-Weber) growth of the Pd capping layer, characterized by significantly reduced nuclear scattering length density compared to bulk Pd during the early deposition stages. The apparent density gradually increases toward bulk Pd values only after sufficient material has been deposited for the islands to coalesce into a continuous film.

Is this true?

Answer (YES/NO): YES